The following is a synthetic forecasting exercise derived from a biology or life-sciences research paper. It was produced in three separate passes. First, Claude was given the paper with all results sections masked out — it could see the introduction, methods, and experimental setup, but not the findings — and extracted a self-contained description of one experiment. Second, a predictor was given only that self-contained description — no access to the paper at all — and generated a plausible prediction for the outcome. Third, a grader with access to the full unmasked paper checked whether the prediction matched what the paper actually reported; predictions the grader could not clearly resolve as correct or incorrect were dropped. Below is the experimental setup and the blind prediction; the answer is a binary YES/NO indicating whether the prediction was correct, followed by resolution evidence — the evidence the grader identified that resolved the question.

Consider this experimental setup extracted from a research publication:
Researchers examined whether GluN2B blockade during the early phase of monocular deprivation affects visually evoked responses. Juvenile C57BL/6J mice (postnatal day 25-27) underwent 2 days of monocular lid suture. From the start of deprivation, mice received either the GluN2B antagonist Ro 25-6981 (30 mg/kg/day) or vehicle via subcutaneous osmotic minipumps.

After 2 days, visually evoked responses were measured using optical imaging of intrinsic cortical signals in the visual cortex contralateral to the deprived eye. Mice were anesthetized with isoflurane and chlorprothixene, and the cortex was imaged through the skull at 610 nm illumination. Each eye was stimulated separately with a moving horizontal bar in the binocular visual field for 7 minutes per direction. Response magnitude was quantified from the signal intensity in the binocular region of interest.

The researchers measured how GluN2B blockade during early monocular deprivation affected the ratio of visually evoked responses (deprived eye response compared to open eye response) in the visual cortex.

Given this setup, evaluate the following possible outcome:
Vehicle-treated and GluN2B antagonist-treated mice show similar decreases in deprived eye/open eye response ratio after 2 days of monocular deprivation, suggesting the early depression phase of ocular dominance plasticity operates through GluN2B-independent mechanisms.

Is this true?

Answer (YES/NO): NO